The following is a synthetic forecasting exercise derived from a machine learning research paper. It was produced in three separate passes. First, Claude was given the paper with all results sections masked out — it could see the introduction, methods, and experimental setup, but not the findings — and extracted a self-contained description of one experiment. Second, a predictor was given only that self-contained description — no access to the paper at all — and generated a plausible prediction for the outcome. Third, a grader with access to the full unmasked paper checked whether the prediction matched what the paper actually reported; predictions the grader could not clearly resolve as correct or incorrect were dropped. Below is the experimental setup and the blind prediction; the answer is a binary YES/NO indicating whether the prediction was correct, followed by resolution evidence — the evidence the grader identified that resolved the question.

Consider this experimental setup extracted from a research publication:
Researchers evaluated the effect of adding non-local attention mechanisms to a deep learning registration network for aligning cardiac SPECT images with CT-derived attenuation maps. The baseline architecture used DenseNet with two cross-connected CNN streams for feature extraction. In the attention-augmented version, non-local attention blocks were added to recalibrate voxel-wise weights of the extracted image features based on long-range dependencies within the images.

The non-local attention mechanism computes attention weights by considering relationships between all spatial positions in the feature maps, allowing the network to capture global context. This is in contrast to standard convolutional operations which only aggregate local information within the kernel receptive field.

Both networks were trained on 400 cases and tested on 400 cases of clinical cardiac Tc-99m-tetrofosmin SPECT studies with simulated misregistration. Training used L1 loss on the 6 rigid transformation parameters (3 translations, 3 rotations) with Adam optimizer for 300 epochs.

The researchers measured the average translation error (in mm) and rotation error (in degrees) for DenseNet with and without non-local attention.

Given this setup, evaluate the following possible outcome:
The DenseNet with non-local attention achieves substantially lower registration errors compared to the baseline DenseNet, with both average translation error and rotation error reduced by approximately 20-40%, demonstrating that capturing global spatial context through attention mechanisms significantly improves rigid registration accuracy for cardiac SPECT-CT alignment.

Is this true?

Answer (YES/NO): NO